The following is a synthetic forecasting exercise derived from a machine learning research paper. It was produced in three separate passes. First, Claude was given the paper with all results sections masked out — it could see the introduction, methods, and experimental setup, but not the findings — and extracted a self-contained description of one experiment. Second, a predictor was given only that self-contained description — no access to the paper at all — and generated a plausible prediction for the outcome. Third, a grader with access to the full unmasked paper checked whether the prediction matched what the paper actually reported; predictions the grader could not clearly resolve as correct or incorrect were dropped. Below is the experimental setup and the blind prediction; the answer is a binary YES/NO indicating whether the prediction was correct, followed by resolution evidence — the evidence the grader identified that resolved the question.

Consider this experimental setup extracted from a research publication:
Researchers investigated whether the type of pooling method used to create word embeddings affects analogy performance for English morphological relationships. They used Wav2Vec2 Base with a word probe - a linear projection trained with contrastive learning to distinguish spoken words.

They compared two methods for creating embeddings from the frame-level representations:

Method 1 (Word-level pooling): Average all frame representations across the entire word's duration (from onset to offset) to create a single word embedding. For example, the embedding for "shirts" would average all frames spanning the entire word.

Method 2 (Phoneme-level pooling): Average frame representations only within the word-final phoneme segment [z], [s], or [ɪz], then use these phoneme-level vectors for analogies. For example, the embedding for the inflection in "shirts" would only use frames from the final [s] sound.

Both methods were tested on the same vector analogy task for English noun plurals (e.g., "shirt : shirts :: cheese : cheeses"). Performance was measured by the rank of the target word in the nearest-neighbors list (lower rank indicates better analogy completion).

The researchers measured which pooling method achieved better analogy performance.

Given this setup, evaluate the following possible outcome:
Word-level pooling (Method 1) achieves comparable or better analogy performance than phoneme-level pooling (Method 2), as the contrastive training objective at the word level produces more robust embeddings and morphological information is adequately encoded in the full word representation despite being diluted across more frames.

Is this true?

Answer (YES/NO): YES